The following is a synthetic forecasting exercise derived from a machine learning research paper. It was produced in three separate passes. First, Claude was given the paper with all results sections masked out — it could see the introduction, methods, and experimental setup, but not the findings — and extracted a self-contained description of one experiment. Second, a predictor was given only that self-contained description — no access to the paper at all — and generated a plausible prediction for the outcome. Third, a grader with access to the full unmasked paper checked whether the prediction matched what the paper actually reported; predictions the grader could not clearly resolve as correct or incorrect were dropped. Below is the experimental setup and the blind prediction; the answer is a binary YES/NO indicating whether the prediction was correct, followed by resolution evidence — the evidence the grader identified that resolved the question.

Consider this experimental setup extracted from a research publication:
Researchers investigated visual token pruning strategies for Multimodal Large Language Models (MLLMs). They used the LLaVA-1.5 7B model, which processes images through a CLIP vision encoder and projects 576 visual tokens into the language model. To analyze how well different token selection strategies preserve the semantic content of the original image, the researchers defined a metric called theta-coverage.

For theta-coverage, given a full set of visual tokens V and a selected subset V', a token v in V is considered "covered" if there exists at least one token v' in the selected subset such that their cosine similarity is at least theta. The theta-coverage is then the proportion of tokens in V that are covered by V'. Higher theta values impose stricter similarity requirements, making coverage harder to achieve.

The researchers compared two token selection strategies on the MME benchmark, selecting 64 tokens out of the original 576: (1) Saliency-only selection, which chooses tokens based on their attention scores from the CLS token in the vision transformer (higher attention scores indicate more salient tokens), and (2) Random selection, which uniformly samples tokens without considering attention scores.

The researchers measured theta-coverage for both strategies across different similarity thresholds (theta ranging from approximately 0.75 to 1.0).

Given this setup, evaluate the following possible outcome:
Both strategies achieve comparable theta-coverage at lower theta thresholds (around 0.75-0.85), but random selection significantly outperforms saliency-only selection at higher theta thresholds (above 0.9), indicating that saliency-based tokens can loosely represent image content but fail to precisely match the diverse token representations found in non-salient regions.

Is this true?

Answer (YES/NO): NO